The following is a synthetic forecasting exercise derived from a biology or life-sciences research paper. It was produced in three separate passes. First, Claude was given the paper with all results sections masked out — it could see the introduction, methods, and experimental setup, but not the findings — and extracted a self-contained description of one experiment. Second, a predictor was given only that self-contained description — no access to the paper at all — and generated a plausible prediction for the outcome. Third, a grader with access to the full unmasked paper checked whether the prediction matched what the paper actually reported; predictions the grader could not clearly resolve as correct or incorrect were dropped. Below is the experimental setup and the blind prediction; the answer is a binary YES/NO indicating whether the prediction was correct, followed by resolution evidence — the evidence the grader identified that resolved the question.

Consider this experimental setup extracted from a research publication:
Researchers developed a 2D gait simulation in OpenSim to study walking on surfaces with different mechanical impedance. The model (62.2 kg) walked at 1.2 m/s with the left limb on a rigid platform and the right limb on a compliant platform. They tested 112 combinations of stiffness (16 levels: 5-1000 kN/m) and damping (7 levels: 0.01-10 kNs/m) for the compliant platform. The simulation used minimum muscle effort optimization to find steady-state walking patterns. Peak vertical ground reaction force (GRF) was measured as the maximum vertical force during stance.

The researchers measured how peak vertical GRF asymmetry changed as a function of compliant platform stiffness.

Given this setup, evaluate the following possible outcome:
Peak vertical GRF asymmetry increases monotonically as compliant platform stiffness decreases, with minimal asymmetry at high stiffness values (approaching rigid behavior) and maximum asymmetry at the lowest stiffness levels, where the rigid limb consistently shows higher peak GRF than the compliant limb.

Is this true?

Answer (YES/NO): NO